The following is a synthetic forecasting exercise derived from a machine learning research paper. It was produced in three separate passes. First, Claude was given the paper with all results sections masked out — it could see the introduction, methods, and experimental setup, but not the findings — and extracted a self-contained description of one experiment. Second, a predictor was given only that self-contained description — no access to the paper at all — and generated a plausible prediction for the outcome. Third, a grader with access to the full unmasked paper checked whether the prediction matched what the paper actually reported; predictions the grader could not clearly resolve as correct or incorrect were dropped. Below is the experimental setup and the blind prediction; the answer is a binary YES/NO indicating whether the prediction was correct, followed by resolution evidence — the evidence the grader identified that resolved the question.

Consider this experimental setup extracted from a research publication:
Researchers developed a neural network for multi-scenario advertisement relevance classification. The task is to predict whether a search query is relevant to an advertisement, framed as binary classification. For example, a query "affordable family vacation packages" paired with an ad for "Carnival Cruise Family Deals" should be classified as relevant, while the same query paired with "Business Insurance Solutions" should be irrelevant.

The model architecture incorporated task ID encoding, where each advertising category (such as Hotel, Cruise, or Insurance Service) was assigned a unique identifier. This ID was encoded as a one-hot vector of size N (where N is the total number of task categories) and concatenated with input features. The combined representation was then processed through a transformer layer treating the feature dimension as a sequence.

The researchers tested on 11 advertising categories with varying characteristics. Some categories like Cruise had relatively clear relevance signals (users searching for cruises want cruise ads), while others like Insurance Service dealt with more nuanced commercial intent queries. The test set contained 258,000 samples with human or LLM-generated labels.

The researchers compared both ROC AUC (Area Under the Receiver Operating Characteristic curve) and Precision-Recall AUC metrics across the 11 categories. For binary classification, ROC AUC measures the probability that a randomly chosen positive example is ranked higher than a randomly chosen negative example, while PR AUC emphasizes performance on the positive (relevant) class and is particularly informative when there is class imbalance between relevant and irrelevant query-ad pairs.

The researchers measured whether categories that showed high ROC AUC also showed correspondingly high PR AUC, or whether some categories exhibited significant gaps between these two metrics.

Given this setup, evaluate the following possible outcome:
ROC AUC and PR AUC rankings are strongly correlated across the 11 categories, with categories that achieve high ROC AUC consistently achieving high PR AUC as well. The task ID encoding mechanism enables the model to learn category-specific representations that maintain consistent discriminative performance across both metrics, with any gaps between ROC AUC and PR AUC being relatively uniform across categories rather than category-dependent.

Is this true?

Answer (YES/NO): NO